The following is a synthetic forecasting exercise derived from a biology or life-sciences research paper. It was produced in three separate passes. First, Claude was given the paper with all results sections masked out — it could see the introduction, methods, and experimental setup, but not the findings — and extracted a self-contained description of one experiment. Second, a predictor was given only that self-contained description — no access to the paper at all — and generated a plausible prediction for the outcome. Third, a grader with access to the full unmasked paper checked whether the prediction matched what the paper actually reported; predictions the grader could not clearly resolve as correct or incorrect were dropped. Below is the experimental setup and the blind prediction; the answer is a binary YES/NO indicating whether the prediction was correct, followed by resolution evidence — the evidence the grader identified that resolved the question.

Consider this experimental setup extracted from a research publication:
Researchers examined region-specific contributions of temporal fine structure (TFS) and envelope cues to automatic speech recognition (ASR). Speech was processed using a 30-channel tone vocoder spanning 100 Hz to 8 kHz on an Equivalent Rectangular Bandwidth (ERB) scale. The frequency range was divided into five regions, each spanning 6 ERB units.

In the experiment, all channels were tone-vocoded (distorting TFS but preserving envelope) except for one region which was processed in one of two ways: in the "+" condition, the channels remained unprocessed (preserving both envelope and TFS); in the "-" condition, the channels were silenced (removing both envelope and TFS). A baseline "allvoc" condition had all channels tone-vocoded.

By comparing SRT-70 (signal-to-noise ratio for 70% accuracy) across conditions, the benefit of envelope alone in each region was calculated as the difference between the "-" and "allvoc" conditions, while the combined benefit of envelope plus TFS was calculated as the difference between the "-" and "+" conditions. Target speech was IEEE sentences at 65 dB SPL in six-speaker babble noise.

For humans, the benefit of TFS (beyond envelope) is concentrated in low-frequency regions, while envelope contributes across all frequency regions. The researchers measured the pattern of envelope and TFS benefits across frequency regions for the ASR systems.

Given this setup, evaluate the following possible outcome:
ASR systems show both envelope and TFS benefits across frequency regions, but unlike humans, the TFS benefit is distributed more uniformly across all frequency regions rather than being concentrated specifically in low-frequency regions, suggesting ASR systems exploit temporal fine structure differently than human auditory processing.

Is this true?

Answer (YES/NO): NO